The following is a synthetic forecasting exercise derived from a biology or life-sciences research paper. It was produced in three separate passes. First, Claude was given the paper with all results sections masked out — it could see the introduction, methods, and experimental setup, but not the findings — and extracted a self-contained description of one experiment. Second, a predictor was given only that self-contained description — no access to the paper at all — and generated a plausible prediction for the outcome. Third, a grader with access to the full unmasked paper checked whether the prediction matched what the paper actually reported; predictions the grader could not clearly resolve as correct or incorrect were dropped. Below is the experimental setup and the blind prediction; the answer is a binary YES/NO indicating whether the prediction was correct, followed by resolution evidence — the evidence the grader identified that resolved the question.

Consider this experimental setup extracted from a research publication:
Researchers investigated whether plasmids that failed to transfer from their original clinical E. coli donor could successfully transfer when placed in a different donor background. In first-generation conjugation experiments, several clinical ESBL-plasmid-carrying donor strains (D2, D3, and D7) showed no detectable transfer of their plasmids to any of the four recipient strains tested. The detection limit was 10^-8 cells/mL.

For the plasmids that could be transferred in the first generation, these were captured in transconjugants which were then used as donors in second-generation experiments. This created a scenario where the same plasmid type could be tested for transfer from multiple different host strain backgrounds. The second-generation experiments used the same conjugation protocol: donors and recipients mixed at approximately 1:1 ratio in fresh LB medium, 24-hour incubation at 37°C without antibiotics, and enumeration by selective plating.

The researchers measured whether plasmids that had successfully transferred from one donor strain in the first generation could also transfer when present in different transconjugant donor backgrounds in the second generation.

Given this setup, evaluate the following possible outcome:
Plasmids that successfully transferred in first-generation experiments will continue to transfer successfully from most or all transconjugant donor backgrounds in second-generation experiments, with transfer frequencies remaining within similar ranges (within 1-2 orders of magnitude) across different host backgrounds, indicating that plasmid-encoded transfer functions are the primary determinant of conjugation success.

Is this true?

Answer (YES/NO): NO